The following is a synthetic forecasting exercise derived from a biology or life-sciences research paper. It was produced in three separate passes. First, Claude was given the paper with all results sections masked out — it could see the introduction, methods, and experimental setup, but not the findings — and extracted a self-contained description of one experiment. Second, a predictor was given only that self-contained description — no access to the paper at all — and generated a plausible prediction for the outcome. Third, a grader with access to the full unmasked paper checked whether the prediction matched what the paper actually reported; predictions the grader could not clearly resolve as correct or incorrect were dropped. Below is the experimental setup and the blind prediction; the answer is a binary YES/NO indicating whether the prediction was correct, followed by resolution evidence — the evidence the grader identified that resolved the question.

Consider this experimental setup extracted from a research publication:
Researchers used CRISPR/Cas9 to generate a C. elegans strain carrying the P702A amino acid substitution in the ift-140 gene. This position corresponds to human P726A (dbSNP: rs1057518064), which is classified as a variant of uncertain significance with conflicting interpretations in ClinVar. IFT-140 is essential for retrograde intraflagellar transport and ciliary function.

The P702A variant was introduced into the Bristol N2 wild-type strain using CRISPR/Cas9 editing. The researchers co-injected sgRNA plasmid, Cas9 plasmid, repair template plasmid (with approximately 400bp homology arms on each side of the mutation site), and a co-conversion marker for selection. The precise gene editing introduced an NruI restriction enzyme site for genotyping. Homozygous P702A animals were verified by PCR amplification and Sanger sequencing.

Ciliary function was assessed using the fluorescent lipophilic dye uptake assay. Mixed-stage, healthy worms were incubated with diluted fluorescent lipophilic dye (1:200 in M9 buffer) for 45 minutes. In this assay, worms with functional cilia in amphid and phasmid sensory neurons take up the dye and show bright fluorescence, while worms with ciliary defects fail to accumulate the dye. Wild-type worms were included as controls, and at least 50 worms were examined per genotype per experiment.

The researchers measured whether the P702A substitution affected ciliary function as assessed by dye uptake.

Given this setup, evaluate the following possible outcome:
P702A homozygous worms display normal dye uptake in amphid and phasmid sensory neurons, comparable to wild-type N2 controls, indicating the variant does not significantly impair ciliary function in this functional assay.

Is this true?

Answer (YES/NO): NO